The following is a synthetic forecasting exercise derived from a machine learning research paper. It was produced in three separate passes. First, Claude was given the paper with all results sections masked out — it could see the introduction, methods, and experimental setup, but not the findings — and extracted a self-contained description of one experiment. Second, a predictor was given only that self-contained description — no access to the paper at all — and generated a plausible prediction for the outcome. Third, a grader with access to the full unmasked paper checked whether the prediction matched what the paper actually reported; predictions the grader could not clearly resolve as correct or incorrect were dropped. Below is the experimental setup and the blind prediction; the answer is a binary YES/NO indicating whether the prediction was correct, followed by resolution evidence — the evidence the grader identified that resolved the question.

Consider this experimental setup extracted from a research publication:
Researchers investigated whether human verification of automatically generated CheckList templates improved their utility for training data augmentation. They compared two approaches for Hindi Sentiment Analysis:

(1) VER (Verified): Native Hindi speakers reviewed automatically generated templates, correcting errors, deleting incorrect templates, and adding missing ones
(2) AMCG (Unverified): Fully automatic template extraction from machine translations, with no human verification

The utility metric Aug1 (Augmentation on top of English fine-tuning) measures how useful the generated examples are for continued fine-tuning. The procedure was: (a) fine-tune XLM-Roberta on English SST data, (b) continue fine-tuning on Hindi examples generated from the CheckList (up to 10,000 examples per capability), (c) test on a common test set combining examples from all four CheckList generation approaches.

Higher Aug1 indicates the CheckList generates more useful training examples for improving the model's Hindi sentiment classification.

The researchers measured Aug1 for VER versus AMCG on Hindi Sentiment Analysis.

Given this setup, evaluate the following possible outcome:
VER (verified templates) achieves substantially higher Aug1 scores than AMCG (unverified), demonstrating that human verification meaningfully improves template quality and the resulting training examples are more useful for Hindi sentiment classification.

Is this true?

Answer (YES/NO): NO